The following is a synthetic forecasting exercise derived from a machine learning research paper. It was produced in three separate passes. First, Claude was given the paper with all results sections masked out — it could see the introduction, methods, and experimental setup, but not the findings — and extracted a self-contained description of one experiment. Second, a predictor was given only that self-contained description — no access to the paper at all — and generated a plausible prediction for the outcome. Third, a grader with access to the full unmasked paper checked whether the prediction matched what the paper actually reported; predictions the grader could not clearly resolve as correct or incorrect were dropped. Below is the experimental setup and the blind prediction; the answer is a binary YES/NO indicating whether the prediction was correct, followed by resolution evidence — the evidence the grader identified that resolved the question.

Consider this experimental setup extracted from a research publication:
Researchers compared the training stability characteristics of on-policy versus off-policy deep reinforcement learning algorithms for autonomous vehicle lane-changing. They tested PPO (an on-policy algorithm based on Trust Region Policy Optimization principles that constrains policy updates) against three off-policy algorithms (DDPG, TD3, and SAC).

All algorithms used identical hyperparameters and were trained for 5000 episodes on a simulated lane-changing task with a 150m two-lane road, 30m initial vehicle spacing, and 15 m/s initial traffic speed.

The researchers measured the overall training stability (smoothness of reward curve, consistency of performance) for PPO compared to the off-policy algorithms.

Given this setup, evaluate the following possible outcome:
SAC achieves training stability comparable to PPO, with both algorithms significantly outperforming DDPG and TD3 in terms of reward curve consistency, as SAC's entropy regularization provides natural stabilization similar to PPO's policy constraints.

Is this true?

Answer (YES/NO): NO